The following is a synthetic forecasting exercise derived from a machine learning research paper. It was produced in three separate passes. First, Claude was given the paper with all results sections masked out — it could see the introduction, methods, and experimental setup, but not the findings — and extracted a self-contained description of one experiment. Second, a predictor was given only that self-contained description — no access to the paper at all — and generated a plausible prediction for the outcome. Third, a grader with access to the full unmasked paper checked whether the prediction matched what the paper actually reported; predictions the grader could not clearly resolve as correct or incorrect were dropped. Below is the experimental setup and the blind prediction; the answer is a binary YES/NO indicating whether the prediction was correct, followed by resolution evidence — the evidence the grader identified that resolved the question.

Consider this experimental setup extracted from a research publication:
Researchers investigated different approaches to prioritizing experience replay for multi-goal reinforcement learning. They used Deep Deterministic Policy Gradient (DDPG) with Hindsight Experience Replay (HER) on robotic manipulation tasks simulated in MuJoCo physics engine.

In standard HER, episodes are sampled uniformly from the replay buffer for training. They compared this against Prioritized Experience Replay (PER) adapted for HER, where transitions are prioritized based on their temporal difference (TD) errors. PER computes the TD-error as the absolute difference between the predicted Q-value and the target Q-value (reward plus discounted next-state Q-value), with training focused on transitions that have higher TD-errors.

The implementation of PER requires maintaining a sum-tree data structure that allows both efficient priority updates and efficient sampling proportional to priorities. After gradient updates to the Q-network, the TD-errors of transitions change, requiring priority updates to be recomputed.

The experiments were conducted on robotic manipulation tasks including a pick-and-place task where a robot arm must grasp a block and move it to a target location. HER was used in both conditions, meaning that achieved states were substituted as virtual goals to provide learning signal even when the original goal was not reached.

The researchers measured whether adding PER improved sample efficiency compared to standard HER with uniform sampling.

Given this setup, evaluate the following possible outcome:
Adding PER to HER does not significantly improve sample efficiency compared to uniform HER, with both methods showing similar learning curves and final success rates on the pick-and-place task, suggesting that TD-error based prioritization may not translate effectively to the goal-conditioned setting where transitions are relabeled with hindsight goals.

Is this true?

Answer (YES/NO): YES